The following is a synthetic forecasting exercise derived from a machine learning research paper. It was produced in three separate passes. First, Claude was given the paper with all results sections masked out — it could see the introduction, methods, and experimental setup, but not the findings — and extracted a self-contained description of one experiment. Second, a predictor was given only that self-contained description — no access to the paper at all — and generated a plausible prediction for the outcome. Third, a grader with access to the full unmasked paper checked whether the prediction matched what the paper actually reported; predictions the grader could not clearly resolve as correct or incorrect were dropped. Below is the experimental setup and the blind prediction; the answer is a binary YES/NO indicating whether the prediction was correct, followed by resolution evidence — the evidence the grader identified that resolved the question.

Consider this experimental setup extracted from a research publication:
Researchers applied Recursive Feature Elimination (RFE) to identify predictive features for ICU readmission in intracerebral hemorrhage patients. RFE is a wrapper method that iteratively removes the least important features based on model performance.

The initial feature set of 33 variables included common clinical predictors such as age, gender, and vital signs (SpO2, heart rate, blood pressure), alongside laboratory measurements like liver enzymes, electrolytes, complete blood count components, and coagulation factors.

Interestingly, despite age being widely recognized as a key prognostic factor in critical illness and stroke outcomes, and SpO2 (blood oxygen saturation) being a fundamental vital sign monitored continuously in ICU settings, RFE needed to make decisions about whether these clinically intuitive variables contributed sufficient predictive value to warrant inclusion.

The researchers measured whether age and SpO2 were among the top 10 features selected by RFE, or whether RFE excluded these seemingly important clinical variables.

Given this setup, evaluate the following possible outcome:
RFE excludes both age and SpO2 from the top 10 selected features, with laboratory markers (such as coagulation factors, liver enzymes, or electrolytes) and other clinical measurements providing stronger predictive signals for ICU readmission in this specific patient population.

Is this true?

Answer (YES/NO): YES